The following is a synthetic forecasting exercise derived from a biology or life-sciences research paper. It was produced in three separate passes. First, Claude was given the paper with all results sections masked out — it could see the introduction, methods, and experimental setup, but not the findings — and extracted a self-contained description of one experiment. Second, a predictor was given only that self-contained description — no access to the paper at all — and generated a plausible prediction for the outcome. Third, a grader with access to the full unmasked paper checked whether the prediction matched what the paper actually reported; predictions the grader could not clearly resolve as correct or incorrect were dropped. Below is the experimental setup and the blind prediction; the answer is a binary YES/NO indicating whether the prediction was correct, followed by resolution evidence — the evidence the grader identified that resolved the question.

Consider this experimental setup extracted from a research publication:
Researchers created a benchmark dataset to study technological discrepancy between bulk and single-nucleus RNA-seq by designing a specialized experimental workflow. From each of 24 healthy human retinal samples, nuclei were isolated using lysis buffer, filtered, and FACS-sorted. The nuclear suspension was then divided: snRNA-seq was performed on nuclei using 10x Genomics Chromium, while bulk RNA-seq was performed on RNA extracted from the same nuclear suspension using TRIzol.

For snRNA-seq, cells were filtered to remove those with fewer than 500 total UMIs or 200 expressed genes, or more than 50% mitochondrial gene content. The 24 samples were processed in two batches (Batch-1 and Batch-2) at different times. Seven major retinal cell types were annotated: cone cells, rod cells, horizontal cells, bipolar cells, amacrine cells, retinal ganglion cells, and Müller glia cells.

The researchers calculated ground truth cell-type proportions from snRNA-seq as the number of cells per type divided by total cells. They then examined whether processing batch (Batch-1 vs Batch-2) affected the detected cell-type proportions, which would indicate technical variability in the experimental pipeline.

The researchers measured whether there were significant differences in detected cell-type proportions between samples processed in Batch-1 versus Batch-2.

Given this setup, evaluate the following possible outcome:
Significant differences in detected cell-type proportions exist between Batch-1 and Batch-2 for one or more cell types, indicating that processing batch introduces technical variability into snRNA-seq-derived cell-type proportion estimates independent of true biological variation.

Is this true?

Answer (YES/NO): NO